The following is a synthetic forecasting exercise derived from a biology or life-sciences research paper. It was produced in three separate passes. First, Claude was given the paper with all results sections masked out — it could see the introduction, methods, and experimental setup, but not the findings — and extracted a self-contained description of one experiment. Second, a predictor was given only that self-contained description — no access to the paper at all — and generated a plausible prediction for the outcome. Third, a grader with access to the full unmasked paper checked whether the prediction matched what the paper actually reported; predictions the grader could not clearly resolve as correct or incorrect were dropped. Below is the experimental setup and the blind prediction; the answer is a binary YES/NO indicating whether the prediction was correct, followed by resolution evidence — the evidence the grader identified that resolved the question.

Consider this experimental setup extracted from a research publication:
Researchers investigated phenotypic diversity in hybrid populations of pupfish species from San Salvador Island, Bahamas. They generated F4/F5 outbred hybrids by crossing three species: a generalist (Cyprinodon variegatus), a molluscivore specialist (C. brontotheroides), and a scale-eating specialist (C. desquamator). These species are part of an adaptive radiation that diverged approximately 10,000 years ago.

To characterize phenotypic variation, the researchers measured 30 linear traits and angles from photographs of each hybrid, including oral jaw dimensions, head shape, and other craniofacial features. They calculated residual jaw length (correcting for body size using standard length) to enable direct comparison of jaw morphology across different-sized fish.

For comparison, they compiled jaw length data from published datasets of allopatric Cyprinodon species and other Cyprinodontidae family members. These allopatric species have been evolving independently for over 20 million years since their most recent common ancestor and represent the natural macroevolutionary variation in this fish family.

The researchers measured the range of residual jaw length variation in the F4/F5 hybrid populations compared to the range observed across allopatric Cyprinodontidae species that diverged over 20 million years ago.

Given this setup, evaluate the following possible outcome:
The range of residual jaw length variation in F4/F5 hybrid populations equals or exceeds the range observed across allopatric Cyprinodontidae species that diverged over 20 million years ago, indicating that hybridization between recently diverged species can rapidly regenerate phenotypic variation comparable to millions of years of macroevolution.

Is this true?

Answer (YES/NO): YES